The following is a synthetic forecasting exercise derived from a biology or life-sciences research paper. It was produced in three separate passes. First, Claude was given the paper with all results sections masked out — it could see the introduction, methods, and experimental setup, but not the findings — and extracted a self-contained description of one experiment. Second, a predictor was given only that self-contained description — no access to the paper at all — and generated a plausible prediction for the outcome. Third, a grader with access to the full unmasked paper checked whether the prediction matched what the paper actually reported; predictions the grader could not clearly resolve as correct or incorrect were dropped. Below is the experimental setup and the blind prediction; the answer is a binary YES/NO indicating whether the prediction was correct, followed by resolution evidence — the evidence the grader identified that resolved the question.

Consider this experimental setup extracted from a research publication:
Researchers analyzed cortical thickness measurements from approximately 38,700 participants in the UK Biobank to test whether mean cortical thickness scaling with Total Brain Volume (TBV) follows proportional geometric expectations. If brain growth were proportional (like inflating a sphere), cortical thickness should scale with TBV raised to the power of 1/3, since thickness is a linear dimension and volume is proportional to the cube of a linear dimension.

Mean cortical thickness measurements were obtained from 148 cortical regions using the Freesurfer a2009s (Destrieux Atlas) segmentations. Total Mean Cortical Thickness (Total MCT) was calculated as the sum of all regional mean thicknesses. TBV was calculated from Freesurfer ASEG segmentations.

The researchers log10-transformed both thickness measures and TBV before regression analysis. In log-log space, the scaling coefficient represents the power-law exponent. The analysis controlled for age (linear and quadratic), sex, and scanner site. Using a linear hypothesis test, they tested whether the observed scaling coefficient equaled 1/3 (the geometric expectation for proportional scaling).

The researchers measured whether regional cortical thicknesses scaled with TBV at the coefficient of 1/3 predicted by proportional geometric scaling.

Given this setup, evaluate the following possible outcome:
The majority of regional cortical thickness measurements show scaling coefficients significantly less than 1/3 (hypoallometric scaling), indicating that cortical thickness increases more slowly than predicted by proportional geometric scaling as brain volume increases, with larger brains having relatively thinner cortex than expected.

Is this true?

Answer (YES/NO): YES